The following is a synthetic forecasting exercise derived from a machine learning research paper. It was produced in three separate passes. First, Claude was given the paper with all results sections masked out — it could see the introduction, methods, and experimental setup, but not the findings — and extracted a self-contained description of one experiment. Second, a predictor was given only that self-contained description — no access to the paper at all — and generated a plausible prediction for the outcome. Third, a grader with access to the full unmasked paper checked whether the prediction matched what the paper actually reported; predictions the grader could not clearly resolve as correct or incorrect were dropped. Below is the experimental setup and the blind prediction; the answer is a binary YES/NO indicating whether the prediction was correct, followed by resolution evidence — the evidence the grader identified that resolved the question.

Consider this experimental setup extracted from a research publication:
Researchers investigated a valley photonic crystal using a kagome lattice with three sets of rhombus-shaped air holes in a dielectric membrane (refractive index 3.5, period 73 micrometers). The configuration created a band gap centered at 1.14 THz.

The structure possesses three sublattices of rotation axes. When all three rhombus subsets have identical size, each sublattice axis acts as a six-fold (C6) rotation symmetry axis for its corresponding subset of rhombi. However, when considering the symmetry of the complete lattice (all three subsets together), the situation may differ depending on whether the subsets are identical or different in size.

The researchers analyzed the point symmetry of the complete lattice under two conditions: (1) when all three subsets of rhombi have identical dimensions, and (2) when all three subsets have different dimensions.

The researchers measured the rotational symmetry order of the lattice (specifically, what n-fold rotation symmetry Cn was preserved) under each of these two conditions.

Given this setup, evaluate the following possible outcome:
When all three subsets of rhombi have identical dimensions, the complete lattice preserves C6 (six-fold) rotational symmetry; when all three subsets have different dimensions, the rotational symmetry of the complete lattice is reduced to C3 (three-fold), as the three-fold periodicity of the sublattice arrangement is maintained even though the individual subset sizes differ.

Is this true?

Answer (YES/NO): YES